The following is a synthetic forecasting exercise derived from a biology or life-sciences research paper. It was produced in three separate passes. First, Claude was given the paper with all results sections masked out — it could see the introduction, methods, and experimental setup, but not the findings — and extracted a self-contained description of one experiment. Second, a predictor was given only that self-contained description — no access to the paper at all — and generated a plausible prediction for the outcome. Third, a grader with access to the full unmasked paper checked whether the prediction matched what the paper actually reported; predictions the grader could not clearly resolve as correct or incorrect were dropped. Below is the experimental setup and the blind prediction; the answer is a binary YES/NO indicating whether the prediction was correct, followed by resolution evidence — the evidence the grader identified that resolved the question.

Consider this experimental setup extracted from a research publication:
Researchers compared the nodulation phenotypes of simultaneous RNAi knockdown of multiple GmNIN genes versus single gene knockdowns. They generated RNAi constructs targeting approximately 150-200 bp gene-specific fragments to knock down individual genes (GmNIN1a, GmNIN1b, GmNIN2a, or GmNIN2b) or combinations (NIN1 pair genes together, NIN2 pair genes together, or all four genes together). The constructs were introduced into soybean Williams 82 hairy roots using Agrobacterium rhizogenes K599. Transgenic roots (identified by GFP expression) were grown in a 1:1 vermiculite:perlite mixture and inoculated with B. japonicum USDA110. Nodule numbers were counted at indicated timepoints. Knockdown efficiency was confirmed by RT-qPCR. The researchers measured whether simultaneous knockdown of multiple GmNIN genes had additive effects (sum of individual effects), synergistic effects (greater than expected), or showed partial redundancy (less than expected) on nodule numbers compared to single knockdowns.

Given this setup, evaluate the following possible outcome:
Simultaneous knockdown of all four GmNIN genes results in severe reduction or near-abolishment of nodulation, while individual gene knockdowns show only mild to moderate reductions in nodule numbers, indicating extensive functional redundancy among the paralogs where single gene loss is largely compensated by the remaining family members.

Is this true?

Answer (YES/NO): NO